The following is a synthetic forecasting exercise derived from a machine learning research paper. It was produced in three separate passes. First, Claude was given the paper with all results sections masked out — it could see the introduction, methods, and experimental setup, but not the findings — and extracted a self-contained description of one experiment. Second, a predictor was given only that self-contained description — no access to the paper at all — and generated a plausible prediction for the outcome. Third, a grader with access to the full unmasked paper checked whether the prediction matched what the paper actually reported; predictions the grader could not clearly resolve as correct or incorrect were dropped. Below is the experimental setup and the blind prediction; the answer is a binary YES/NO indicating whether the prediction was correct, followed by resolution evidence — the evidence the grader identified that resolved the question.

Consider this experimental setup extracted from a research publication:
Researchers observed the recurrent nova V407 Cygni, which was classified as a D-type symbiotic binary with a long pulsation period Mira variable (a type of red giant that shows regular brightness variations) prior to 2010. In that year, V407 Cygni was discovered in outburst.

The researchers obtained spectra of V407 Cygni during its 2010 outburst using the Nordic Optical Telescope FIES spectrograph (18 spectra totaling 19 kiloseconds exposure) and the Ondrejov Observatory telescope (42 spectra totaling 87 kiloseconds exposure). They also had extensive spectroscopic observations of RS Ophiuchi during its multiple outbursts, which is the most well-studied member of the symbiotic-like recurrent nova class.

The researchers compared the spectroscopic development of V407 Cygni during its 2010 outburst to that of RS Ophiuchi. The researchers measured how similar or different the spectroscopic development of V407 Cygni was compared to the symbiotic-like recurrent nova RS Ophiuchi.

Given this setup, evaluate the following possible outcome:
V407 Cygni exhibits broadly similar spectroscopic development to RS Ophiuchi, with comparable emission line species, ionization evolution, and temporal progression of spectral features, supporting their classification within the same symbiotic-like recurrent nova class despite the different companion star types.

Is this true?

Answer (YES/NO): YES